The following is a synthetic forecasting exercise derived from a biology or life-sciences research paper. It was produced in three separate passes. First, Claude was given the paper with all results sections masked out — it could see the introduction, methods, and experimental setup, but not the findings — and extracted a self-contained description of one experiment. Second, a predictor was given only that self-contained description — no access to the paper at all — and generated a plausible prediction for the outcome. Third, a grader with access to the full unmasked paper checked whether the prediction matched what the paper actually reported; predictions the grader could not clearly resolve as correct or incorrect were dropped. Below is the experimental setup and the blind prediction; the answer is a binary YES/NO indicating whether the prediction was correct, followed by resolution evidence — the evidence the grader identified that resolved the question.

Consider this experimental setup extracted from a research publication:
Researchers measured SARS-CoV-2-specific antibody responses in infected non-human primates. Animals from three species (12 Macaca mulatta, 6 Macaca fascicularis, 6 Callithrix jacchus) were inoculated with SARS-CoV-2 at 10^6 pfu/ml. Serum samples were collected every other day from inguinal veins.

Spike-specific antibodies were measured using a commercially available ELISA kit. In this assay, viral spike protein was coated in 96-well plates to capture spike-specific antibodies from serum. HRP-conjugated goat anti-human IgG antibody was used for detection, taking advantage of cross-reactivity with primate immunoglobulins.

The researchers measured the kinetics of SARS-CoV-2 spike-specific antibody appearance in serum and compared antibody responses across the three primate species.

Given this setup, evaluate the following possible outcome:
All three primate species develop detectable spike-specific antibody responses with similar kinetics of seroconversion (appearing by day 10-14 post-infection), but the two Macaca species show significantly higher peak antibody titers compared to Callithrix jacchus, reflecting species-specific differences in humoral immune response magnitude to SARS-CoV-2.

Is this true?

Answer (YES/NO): NO